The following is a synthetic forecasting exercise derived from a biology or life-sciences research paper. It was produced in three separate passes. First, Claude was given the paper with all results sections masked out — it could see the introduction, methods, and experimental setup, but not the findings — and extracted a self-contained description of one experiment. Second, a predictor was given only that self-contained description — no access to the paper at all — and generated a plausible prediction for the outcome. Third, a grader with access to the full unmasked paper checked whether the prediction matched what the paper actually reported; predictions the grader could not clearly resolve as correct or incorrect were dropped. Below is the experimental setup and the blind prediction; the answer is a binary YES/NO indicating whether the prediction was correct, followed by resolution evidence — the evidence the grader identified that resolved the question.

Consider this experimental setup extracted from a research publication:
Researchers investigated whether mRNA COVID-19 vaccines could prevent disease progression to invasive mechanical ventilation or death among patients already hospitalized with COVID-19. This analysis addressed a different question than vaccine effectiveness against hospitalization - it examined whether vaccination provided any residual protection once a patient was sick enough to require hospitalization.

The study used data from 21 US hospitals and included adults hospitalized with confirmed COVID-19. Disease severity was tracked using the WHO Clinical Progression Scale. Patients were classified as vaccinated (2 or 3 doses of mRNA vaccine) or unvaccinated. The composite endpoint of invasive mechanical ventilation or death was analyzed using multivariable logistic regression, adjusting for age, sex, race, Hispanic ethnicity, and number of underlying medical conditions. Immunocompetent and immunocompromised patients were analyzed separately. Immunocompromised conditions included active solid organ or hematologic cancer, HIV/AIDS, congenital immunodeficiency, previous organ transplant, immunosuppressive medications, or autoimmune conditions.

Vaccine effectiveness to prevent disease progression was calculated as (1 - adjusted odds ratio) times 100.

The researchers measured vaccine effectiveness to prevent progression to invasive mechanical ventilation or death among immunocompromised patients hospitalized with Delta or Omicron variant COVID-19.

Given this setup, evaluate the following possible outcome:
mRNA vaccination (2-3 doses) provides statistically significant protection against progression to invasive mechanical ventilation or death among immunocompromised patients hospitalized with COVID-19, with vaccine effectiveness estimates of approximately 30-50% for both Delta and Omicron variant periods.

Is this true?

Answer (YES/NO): NO